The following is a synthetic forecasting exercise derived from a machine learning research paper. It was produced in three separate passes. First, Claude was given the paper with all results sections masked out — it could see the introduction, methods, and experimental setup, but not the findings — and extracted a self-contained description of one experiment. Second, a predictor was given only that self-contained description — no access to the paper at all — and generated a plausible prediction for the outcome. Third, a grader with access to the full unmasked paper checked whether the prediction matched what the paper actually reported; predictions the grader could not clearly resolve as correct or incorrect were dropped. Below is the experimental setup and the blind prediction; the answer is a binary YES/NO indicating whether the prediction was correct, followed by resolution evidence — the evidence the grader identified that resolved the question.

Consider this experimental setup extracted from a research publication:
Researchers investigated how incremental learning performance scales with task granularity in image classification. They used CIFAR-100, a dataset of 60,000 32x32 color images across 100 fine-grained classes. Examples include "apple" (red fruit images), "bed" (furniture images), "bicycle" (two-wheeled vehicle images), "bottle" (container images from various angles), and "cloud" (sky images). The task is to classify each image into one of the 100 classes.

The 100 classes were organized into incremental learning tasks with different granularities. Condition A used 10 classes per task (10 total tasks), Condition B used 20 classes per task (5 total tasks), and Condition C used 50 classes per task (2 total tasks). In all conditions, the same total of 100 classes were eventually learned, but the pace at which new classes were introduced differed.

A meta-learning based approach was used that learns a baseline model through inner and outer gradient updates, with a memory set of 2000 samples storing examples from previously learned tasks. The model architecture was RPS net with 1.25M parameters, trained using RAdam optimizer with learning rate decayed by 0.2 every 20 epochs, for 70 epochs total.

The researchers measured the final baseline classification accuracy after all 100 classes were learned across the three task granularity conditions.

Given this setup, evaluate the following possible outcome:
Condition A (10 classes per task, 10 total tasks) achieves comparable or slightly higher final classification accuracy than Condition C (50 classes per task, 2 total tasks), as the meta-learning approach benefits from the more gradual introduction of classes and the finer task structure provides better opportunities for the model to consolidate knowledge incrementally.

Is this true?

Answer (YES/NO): NO